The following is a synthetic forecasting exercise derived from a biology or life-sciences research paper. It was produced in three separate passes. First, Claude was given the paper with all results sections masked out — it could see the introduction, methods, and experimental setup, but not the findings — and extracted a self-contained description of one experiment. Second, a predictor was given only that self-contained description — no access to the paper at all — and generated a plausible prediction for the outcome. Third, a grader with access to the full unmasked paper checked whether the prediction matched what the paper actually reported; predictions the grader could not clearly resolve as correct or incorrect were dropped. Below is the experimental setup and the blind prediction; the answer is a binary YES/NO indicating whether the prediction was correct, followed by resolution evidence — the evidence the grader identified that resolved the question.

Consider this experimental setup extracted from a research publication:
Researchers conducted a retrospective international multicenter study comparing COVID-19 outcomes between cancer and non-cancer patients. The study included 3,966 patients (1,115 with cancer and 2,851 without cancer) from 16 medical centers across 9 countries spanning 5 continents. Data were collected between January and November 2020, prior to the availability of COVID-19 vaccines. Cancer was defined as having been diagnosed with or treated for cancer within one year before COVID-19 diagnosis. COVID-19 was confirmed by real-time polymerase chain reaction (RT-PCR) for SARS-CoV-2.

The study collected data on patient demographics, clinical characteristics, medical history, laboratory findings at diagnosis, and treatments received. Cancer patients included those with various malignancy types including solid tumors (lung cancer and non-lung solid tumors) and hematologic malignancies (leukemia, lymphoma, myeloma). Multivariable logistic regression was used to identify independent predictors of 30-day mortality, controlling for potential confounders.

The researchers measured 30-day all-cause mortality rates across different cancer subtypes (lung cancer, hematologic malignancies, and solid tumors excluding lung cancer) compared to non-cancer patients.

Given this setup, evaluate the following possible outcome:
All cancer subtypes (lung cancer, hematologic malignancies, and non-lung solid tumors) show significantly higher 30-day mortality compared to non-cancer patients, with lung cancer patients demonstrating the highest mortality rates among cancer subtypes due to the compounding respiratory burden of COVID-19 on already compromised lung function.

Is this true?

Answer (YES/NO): NO